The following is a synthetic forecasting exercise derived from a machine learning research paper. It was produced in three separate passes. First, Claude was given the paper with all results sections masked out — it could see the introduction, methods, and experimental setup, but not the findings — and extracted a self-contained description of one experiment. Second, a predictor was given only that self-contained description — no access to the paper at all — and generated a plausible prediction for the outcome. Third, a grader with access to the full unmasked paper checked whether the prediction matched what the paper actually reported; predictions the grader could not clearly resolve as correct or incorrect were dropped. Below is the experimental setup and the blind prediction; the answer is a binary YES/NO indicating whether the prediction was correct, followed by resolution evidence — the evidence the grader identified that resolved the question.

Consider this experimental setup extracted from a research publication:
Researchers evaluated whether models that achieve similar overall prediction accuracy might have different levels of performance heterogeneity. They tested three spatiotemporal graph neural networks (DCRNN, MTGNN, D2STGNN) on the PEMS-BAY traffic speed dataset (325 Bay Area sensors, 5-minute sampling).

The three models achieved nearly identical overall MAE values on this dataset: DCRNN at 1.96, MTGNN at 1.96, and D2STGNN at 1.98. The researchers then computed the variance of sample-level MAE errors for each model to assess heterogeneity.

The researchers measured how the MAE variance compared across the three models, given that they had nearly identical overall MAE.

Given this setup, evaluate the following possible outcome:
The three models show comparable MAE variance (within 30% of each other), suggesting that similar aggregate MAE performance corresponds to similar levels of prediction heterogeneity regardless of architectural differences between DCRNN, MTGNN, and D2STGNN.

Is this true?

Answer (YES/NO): YES